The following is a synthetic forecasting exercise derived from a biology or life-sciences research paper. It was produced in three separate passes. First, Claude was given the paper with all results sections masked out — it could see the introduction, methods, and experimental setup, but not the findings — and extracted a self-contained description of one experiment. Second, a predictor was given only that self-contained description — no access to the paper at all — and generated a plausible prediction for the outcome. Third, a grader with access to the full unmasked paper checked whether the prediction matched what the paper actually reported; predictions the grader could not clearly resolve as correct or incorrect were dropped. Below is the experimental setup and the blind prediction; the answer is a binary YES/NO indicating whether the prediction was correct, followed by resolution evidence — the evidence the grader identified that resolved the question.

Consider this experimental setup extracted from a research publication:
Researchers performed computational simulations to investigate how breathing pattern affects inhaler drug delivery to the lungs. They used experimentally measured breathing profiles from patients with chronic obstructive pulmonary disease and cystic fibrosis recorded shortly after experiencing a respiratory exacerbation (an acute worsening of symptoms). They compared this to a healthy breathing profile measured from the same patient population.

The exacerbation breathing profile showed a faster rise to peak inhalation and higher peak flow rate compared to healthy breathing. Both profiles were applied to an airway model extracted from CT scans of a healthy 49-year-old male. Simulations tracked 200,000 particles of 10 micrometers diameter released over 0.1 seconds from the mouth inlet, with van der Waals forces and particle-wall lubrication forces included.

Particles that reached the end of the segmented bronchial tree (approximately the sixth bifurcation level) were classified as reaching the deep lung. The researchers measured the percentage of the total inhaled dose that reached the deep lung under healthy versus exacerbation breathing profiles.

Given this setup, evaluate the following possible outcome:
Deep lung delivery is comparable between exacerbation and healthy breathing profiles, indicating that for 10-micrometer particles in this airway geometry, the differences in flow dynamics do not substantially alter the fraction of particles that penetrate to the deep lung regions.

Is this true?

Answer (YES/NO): NO